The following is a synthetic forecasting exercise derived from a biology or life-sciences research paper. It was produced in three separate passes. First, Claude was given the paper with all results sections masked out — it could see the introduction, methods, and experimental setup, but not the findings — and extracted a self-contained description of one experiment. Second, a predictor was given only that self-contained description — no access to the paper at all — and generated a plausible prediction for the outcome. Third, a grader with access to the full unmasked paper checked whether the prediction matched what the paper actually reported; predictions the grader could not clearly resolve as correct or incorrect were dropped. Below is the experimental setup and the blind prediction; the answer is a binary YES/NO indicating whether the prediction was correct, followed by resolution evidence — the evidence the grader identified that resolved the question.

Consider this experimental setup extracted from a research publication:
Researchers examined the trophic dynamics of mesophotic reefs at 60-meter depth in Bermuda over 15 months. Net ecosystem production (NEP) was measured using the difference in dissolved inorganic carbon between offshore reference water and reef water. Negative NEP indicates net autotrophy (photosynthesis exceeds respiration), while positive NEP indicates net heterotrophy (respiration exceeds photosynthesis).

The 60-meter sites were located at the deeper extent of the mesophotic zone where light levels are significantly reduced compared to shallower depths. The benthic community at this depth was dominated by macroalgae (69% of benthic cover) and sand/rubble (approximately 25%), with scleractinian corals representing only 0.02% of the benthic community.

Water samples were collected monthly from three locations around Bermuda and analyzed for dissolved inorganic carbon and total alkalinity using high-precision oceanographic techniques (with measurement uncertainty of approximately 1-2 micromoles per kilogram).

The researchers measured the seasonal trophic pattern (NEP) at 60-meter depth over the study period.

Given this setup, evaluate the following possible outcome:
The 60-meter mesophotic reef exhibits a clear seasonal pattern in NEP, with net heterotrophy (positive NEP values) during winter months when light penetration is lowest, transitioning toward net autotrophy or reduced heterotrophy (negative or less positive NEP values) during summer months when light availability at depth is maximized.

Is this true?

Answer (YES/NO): NO